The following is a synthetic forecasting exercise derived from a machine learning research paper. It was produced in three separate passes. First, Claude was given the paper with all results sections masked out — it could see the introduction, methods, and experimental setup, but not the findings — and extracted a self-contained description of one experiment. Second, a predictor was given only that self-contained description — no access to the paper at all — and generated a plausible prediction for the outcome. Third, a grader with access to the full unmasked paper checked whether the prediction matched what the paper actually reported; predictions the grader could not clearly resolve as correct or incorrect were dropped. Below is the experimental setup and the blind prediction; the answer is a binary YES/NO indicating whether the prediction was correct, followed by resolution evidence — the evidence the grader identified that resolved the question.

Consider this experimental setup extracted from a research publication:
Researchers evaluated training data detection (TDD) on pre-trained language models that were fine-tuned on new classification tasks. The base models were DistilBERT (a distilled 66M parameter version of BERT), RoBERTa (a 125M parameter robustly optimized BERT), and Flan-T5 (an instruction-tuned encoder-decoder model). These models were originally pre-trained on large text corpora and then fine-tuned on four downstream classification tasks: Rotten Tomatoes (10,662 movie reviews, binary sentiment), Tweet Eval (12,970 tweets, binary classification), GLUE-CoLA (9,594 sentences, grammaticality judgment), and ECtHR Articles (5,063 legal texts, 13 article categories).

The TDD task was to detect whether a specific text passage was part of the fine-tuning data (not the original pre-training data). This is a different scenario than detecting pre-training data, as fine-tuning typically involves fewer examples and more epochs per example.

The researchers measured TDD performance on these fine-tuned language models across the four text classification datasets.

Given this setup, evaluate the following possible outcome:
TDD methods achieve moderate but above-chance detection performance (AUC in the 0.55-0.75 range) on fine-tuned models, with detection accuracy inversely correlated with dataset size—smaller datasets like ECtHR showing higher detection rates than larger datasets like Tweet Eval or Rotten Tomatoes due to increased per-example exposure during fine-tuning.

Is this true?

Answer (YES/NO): NO